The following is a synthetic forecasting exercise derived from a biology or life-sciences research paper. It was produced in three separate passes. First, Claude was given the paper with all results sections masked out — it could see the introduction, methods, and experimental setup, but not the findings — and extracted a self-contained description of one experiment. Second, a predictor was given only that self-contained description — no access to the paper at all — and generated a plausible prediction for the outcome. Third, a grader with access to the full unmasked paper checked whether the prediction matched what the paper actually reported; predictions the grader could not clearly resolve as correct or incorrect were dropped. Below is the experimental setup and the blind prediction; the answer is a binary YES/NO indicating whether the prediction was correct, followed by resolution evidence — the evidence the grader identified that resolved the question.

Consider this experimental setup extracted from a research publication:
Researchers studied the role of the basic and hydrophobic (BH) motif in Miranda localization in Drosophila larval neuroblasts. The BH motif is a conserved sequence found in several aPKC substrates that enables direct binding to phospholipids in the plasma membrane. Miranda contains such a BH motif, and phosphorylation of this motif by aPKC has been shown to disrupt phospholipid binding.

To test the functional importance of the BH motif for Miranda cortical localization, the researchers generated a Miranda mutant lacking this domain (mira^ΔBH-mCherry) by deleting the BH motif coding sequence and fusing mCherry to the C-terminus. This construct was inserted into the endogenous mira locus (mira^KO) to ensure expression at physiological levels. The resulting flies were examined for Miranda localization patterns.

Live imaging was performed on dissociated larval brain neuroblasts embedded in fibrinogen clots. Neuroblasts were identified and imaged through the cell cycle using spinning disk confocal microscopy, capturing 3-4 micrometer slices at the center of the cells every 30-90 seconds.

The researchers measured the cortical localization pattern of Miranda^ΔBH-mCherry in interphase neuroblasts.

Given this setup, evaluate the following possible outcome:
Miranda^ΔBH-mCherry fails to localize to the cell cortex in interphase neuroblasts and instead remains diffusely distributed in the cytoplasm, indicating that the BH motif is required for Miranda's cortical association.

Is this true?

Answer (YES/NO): NO